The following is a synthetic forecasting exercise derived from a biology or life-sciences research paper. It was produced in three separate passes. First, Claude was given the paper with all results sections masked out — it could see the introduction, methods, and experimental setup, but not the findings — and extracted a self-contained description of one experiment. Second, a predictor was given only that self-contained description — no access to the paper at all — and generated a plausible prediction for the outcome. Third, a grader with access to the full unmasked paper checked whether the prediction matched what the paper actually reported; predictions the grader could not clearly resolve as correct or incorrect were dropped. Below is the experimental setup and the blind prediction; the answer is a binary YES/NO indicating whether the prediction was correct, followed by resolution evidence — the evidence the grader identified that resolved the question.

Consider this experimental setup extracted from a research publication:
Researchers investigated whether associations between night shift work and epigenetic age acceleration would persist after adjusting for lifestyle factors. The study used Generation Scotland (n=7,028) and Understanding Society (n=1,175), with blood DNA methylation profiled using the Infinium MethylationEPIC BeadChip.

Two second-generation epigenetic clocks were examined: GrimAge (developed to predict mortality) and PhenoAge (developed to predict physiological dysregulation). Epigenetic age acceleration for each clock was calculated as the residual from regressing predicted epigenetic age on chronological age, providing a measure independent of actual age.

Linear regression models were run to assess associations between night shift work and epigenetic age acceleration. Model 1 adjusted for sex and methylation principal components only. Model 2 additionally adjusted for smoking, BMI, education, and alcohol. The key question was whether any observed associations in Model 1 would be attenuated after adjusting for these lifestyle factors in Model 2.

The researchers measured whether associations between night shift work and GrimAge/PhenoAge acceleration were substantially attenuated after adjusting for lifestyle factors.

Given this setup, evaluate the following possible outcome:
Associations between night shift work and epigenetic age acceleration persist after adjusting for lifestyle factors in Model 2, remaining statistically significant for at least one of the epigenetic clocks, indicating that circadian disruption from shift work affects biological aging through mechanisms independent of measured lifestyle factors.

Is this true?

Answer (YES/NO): YES